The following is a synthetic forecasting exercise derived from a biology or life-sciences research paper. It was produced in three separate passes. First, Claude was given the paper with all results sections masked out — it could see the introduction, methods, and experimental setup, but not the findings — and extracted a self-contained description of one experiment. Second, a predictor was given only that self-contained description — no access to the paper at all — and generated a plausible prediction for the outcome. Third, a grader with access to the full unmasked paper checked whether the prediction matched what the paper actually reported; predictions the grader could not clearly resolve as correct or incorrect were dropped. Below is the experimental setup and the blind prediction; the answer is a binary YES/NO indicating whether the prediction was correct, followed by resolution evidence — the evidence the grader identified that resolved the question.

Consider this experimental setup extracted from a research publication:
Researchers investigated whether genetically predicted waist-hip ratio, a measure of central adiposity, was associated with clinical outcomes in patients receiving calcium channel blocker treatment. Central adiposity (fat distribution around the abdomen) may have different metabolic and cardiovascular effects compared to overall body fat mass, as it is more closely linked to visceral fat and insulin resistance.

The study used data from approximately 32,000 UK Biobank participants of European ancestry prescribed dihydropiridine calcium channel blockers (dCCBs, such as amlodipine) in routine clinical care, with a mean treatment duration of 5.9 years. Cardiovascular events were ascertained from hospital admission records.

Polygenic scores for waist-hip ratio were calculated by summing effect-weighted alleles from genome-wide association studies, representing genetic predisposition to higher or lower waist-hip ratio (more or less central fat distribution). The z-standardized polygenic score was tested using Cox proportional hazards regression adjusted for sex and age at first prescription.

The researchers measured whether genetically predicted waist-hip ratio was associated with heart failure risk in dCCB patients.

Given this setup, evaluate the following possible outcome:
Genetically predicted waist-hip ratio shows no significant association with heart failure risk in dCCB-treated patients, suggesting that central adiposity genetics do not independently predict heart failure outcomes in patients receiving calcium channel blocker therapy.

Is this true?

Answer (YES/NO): YES